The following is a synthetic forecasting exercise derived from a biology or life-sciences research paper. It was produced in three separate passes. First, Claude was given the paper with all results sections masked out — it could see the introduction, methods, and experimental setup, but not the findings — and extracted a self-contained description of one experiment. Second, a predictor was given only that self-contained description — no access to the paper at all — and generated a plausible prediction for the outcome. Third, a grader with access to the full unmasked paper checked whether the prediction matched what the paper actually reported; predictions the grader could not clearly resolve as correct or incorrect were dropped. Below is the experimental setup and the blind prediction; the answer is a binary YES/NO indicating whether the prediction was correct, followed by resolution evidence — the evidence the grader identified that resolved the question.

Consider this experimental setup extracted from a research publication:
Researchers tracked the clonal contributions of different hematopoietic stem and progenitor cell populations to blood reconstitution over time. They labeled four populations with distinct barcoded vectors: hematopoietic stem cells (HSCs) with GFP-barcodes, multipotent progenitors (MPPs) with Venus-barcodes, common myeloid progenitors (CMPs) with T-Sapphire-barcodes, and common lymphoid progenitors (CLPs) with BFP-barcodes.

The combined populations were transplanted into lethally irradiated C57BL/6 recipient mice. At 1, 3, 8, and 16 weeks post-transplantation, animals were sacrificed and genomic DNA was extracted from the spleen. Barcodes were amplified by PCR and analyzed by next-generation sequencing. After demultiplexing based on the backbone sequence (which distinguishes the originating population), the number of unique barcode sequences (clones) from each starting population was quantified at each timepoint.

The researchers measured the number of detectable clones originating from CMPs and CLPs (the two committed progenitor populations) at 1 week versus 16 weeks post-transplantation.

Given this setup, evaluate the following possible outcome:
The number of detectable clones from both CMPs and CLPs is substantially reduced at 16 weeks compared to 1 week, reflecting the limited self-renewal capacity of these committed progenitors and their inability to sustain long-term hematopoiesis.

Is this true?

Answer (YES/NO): NO